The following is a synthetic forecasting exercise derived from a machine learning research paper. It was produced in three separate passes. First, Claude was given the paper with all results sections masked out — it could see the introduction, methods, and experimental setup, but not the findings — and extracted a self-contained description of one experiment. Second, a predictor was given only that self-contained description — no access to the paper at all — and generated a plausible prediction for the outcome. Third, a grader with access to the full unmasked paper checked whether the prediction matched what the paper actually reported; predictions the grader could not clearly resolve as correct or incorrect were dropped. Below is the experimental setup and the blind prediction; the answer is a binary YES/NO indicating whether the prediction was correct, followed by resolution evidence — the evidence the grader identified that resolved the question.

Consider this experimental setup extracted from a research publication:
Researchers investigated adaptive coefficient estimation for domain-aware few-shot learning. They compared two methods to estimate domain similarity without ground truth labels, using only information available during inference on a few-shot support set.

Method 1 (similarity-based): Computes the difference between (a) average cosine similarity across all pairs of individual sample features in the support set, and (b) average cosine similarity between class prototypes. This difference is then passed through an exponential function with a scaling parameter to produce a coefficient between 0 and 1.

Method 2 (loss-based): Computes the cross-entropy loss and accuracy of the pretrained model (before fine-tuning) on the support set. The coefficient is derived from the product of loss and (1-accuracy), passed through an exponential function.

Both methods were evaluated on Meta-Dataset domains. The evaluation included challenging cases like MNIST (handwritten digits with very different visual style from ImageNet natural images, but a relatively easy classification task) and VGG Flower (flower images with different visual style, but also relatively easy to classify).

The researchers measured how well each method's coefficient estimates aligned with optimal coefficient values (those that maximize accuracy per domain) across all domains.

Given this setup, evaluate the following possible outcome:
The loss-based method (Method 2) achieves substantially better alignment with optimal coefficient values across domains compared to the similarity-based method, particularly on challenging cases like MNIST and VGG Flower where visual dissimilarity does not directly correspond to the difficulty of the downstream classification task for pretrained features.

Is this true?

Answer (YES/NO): NO